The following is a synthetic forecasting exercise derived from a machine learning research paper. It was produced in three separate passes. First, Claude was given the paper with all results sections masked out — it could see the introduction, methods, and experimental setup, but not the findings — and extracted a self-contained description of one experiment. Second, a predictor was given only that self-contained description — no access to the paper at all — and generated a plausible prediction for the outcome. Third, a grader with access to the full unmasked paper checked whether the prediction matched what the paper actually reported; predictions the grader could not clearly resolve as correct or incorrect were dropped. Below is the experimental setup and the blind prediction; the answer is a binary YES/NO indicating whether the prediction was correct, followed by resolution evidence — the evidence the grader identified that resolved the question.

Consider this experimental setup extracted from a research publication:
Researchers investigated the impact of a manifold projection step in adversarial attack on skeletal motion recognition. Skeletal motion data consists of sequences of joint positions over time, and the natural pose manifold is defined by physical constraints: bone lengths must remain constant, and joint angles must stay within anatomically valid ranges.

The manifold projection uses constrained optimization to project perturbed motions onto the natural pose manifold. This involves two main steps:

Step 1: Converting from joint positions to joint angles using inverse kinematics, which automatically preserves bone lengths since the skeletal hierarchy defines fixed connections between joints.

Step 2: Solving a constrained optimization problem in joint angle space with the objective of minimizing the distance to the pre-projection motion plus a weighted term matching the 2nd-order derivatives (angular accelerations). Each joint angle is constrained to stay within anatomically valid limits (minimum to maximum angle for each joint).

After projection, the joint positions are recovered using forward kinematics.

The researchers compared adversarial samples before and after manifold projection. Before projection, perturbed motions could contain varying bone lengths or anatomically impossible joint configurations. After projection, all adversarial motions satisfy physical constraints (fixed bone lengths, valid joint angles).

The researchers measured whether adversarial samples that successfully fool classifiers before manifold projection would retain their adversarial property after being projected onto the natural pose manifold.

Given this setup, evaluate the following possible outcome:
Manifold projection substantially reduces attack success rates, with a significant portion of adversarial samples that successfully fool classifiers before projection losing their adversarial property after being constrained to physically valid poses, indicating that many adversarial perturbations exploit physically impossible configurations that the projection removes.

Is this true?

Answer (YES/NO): NO